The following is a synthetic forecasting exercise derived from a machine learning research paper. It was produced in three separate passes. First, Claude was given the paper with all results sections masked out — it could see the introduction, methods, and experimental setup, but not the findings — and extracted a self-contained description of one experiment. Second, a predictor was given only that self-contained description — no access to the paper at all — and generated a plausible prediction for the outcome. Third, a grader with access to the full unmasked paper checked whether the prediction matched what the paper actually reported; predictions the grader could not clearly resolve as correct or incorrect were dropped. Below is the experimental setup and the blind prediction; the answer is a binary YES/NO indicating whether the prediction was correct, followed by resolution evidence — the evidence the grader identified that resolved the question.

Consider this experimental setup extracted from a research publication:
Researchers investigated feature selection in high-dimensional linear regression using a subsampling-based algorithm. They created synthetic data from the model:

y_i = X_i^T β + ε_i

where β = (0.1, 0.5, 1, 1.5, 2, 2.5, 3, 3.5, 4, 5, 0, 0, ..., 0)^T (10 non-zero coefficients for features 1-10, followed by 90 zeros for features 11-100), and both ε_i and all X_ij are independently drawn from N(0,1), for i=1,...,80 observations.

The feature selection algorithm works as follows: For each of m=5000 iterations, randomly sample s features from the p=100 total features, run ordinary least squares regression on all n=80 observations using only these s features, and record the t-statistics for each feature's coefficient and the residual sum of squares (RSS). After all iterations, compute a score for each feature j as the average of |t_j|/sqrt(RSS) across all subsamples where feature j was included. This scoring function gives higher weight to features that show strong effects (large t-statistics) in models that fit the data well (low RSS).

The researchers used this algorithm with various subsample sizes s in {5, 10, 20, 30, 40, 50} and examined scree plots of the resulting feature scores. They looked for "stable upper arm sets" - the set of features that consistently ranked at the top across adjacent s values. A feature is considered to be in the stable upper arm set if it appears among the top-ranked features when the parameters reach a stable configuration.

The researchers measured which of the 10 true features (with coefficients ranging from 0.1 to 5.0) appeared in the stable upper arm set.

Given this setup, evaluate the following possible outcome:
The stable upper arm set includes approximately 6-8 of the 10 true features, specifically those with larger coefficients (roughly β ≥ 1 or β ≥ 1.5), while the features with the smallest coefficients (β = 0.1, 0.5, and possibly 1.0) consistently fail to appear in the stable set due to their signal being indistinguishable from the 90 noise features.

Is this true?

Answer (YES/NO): NO